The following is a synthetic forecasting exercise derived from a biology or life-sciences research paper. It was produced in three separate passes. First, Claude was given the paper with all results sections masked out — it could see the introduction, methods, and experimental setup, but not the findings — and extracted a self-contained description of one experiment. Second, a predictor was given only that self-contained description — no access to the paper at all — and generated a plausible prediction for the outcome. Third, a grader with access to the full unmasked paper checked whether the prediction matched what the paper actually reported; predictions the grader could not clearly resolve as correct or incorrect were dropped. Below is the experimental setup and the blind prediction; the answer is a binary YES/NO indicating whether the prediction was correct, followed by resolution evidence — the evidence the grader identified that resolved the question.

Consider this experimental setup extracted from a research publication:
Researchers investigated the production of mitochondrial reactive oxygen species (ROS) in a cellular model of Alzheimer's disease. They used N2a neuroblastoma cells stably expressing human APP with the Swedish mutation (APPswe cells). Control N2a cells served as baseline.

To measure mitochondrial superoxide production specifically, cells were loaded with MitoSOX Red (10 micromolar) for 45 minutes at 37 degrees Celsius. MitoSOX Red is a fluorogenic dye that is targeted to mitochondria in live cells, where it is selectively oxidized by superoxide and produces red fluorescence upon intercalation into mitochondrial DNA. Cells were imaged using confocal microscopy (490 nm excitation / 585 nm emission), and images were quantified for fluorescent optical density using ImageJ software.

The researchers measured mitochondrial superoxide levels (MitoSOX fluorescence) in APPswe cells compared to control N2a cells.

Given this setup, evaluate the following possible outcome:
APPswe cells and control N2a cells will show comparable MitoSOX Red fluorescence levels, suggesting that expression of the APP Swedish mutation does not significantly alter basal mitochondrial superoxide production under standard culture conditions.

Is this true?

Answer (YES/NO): NO